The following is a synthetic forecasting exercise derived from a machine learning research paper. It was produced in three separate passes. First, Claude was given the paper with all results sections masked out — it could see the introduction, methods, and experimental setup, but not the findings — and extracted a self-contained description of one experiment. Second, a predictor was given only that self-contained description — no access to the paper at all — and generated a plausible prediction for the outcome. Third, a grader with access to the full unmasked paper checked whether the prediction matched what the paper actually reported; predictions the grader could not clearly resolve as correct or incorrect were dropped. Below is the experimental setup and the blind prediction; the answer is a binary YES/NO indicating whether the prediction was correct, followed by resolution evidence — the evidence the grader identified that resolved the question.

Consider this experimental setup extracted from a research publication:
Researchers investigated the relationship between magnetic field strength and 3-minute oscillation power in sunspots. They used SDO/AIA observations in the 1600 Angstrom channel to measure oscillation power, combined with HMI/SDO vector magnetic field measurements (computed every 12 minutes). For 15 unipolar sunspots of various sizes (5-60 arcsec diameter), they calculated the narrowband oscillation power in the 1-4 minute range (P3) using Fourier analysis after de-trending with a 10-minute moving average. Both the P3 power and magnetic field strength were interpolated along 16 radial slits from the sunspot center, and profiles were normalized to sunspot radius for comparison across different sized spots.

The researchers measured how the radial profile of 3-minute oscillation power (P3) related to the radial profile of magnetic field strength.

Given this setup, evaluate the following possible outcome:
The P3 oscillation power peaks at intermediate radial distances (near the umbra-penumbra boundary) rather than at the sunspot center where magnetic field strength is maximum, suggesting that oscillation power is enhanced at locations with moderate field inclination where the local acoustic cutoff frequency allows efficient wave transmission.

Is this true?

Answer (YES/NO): NO